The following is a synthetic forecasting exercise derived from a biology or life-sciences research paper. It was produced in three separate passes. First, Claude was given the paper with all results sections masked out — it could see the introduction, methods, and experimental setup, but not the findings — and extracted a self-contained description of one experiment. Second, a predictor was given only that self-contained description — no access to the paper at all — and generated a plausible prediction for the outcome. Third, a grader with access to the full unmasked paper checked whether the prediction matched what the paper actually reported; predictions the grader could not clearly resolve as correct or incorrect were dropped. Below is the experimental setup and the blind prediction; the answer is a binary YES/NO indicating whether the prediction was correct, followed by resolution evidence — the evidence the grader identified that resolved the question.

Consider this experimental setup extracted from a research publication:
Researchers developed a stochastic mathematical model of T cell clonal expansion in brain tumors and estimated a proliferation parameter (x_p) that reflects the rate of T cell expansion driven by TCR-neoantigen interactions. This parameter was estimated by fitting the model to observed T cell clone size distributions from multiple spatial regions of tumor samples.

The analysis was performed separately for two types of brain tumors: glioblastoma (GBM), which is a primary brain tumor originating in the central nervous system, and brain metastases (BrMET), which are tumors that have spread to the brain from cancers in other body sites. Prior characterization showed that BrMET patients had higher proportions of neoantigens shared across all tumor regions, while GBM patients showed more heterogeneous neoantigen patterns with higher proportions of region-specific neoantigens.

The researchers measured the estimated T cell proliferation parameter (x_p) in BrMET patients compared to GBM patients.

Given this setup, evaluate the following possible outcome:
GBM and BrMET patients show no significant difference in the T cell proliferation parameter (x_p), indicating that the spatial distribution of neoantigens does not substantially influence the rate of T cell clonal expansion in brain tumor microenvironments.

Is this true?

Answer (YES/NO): NO